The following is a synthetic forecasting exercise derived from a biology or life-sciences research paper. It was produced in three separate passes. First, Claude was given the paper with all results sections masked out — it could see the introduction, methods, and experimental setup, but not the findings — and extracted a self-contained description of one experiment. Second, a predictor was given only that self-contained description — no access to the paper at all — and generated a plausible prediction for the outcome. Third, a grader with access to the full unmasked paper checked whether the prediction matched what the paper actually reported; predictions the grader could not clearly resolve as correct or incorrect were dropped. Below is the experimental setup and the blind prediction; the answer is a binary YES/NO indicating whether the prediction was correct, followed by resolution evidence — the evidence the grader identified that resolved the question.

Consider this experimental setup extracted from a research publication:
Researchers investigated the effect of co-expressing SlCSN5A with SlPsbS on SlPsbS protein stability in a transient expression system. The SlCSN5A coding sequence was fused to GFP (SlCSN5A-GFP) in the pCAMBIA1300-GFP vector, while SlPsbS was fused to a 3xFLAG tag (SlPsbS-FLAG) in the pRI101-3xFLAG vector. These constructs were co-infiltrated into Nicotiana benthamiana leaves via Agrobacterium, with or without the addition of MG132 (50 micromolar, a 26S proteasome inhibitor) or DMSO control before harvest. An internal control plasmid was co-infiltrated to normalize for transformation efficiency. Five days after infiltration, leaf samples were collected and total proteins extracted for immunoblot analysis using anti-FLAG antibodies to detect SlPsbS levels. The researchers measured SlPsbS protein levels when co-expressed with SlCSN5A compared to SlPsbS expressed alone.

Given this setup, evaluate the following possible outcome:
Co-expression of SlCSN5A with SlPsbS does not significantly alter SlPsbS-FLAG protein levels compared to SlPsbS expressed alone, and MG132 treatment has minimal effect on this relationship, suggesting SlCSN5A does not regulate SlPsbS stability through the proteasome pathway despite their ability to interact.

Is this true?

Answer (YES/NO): NO